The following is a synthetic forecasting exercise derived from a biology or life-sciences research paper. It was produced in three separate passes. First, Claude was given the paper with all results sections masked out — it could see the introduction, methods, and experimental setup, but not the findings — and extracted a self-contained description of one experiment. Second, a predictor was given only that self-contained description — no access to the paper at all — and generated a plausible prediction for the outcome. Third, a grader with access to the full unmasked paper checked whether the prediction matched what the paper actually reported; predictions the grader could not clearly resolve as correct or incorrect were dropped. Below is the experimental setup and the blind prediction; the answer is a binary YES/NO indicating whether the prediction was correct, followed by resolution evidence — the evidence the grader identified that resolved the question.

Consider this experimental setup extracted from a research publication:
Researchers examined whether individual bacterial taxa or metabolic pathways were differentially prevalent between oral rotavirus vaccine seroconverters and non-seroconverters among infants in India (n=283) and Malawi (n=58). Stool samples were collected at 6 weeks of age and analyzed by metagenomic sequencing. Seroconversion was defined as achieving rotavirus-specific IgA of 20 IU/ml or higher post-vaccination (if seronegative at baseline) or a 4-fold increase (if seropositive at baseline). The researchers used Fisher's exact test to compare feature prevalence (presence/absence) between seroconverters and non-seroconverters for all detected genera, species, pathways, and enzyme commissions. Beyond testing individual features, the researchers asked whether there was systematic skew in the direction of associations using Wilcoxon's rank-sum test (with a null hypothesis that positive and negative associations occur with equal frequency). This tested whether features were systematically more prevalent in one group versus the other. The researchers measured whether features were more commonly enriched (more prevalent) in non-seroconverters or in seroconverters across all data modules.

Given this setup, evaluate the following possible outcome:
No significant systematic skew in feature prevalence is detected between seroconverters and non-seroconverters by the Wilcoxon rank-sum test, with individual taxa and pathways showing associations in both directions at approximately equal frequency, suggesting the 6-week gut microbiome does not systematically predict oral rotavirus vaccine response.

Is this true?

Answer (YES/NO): NO